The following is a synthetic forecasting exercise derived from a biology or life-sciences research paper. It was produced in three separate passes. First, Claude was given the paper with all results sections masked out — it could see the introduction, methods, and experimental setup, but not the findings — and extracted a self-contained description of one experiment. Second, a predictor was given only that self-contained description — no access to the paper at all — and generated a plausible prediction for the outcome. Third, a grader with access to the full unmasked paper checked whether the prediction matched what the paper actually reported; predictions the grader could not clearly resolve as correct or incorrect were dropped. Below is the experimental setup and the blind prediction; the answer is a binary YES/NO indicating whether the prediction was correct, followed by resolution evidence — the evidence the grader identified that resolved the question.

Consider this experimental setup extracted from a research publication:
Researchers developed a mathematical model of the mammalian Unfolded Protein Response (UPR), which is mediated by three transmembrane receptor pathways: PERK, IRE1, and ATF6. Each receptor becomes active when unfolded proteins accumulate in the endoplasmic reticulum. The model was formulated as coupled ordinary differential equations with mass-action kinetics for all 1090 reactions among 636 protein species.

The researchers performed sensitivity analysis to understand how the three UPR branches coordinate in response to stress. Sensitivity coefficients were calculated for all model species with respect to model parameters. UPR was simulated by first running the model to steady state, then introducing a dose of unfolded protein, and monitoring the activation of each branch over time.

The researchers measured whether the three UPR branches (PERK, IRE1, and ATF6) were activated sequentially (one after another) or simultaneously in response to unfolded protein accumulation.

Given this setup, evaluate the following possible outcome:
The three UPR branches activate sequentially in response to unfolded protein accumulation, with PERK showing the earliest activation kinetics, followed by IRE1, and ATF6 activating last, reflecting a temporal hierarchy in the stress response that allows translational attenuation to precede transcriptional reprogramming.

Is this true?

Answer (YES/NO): NO